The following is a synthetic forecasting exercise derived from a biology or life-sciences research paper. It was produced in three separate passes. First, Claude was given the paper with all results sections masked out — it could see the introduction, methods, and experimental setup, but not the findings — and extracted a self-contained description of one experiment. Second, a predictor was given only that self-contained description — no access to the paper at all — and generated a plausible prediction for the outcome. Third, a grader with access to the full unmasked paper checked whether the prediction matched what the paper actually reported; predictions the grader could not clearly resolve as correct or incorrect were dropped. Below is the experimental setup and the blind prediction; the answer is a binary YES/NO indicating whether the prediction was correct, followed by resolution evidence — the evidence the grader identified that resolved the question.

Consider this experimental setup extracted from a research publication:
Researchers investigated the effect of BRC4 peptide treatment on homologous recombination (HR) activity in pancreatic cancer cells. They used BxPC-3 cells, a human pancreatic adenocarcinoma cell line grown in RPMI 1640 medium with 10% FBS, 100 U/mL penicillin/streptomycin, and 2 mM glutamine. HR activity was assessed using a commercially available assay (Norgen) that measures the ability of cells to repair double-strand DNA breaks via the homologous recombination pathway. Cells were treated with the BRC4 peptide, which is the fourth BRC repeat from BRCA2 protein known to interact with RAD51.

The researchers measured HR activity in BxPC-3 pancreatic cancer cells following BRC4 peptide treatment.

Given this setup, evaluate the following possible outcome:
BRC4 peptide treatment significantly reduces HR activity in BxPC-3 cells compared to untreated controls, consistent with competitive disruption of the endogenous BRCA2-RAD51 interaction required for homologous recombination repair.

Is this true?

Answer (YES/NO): NO